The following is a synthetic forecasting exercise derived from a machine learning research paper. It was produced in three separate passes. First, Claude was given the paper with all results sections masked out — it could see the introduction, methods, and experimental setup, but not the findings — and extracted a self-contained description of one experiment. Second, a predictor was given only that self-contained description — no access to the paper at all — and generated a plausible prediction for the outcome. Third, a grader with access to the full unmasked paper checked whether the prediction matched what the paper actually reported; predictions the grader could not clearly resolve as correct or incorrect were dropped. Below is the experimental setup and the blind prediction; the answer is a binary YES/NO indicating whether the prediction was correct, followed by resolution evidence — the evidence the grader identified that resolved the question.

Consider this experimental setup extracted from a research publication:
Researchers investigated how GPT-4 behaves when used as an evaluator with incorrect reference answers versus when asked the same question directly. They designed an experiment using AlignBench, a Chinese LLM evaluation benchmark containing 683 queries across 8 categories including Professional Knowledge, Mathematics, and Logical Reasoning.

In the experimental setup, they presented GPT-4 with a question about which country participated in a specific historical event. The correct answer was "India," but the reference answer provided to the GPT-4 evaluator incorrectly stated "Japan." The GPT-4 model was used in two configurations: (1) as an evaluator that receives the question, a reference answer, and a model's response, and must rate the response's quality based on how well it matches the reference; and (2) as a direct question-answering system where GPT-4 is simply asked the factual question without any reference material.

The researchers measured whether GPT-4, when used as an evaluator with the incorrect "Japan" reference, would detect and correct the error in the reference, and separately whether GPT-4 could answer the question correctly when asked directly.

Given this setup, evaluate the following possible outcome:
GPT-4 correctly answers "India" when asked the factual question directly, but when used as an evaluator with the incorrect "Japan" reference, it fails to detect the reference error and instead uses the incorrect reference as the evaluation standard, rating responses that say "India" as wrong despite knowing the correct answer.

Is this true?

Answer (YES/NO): YES